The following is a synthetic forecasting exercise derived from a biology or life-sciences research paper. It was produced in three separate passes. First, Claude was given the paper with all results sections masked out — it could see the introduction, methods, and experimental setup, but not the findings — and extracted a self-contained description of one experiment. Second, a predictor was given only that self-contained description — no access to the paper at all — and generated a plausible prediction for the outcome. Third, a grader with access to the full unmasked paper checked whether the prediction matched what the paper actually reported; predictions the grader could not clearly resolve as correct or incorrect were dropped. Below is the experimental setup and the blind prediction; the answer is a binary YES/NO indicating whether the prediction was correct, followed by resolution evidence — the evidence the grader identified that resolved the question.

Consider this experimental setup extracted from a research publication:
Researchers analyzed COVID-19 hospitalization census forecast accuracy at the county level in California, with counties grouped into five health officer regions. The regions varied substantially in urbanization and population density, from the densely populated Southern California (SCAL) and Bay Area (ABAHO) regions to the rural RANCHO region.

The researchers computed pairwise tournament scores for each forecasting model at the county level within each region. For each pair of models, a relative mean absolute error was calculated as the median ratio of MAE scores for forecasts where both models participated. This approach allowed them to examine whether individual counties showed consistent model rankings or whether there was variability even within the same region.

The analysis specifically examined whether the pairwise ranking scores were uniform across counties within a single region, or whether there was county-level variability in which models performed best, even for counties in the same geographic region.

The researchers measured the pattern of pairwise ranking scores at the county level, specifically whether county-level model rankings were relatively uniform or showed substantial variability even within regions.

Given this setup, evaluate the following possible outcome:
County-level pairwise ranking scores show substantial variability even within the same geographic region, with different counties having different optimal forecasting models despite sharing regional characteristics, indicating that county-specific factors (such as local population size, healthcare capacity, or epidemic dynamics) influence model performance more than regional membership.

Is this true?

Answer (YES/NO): YES